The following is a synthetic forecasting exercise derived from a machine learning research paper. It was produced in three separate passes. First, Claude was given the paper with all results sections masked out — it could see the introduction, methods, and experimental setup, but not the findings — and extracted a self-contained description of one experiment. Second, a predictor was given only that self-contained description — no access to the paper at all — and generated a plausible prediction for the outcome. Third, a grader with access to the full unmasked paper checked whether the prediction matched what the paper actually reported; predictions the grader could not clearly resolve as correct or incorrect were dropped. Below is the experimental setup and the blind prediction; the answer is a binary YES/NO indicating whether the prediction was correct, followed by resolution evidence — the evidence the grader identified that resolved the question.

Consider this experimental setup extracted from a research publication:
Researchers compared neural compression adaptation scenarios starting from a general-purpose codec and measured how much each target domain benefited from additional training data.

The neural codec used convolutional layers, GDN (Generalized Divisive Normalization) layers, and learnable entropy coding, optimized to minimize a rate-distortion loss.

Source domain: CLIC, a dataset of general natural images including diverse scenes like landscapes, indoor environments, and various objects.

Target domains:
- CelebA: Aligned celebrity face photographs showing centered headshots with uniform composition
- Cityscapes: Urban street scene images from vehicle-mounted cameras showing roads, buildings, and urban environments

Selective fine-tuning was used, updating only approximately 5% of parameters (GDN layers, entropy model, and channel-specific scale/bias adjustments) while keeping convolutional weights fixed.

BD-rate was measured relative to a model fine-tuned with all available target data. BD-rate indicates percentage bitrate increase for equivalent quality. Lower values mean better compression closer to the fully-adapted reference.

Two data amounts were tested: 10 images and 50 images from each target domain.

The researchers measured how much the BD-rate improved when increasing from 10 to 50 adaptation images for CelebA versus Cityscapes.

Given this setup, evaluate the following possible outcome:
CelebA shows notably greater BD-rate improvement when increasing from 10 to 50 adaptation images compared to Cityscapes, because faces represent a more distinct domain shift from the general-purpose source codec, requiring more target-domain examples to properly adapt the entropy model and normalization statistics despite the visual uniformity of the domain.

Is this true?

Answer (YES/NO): NO